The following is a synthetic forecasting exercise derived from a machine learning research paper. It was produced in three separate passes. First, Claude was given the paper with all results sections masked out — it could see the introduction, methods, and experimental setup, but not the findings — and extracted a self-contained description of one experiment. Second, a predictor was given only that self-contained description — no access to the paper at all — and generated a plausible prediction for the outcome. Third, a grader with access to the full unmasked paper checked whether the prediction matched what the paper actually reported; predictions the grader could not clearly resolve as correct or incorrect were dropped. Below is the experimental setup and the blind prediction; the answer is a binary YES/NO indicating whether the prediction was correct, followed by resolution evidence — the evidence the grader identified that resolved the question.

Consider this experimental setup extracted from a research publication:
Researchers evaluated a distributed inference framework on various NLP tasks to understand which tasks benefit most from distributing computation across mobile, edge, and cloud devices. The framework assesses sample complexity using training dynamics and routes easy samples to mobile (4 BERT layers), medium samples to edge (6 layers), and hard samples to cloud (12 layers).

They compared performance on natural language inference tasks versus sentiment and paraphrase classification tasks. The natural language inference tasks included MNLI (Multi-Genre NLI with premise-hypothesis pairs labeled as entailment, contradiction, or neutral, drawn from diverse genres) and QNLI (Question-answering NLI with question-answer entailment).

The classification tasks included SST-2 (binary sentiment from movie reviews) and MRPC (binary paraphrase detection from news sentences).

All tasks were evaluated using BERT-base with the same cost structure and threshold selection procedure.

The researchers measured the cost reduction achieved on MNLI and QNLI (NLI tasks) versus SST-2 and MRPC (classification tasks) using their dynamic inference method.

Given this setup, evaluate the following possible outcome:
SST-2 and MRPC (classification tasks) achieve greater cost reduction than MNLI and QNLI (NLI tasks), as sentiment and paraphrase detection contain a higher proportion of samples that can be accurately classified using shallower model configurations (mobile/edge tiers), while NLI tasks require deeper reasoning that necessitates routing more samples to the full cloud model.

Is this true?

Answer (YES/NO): NO